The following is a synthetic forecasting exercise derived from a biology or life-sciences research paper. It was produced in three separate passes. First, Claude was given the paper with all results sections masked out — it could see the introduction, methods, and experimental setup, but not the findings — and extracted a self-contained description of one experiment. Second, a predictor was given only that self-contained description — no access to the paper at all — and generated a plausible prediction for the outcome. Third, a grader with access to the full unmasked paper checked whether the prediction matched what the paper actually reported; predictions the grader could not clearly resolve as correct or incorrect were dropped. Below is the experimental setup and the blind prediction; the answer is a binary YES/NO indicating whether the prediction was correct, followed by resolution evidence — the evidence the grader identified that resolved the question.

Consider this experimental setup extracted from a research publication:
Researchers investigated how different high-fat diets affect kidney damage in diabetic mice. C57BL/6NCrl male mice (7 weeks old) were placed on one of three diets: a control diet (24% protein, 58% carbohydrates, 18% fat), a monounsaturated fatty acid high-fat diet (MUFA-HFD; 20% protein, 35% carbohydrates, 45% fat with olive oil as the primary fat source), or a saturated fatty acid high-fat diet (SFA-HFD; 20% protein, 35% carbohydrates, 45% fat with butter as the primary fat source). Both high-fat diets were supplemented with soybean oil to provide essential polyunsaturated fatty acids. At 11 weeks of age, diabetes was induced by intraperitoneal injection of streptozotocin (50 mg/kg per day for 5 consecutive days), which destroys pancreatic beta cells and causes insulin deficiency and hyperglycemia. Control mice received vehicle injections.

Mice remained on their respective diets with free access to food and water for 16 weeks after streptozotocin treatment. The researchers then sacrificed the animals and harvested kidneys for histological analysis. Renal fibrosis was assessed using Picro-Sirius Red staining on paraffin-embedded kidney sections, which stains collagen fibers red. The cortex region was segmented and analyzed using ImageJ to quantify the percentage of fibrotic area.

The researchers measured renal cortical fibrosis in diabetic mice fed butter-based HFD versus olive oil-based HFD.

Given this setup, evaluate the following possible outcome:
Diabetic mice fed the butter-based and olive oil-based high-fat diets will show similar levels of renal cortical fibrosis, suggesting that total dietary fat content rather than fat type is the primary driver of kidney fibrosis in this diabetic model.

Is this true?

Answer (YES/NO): NO